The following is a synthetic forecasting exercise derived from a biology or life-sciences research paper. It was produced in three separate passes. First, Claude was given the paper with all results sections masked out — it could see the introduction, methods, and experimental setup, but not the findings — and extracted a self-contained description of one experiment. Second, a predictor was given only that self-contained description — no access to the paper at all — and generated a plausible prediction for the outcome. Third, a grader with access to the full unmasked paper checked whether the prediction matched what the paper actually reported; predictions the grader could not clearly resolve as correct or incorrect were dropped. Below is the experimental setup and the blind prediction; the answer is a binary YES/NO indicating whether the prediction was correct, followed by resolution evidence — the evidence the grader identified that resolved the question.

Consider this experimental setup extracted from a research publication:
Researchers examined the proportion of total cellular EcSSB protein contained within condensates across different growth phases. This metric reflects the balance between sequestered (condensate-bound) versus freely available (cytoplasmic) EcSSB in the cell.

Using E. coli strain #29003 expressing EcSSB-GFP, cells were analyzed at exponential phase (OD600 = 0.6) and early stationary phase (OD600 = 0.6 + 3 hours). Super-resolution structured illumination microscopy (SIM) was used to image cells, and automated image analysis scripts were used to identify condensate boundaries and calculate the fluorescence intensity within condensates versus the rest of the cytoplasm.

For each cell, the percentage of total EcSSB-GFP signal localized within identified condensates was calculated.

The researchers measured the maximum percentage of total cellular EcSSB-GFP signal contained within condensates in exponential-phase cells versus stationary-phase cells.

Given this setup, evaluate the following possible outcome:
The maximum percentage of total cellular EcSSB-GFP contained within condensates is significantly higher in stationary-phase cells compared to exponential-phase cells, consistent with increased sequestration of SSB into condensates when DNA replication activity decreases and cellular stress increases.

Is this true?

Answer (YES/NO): YES